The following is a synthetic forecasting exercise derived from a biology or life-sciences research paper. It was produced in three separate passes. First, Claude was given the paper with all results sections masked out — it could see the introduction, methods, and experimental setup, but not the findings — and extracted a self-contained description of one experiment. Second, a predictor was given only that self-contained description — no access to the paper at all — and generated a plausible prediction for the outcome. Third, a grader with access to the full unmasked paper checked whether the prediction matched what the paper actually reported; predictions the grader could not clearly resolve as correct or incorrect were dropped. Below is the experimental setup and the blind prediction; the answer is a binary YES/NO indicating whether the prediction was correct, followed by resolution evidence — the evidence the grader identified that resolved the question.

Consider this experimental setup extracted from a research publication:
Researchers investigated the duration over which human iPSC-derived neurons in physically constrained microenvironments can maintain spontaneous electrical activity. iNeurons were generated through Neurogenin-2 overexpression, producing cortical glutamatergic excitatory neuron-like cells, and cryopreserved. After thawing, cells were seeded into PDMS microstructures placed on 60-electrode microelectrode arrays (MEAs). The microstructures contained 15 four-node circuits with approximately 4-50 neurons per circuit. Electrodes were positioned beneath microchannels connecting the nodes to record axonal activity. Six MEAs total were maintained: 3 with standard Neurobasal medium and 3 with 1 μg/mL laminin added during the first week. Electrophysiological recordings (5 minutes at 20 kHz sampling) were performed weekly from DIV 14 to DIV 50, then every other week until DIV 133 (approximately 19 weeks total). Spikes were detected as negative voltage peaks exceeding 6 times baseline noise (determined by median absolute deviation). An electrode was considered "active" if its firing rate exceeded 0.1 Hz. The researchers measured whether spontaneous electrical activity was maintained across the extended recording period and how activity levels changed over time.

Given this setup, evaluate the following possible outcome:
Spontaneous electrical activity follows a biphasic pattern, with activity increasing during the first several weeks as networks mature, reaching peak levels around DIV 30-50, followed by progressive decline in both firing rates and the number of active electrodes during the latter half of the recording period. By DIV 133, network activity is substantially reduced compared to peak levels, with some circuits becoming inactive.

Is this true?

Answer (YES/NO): NO